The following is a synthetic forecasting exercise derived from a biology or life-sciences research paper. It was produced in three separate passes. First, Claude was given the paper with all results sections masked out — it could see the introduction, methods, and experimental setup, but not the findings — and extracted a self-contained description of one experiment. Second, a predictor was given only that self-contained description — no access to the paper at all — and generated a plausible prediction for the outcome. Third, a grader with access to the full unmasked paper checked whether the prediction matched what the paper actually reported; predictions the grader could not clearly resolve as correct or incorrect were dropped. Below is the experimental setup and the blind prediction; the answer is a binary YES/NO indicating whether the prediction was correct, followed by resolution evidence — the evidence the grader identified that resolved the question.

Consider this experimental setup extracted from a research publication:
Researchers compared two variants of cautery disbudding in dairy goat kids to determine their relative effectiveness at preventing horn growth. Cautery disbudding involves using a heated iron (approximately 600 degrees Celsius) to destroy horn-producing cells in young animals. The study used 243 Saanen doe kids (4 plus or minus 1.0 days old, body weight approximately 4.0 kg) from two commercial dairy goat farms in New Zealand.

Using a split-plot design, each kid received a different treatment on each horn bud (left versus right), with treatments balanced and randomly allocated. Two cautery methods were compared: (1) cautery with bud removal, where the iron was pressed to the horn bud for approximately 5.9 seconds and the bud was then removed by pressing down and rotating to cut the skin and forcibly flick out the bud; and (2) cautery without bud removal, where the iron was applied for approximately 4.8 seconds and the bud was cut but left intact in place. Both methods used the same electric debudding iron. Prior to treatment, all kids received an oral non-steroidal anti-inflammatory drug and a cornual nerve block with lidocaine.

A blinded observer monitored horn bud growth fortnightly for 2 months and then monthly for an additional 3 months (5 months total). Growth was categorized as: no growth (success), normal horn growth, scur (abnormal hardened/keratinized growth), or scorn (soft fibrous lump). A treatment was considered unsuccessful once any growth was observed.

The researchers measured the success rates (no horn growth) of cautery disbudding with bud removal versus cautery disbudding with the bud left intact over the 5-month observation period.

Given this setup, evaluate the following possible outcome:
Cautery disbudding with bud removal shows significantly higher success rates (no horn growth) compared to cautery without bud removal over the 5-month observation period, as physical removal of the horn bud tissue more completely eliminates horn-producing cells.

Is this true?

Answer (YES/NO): YES